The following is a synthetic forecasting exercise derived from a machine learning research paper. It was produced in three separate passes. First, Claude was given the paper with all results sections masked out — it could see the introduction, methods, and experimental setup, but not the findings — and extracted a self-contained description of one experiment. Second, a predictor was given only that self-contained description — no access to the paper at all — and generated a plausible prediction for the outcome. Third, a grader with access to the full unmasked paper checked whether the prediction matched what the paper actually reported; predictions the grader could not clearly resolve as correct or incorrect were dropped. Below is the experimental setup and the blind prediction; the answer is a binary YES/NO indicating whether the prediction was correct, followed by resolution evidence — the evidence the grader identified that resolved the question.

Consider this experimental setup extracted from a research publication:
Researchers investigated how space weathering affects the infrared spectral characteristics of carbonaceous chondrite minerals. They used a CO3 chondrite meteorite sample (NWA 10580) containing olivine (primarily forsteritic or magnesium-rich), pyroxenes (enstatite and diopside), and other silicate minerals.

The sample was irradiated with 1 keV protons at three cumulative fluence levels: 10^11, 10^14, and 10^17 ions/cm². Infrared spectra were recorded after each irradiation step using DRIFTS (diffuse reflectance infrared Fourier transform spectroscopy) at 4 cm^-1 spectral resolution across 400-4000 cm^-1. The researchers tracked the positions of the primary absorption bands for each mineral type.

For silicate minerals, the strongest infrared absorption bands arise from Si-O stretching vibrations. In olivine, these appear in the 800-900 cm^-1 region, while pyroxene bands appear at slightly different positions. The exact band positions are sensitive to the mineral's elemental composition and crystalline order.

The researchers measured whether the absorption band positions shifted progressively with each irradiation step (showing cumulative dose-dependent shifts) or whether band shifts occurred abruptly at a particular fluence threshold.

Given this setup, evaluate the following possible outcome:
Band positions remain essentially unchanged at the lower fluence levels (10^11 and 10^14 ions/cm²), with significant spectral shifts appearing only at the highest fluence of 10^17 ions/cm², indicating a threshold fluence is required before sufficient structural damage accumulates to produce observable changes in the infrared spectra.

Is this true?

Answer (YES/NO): NO